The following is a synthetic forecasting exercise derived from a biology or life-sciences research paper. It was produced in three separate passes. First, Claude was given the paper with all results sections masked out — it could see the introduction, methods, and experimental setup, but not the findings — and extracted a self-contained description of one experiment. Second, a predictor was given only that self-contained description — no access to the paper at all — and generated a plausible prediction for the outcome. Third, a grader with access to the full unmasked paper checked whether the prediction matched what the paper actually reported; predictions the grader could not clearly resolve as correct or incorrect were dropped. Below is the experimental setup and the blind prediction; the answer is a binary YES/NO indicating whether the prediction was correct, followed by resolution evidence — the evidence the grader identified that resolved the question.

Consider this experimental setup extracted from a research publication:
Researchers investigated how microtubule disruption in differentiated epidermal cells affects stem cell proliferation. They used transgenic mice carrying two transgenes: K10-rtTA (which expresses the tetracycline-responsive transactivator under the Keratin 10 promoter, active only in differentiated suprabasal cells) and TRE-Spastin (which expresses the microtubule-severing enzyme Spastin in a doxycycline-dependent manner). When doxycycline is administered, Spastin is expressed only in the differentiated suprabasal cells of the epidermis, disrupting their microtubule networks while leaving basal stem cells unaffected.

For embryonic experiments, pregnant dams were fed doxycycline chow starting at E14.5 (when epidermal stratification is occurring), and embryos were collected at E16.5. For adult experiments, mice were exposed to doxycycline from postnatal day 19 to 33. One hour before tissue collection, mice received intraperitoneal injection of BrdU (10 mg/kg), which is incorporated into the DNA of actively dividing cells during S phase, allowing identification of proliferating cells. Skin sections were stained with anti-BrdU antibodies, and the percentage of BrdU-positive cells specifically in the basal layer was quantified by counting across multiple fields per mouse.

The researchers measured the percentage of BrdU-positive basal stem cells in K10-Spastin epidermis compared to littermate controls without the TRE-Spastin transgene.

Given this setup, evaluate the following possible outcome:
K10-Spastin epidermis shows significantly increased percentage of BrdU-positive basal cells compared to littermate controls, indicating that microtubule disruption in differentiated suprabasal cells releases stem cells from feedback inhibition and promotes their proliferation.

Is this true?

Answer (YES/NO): YES